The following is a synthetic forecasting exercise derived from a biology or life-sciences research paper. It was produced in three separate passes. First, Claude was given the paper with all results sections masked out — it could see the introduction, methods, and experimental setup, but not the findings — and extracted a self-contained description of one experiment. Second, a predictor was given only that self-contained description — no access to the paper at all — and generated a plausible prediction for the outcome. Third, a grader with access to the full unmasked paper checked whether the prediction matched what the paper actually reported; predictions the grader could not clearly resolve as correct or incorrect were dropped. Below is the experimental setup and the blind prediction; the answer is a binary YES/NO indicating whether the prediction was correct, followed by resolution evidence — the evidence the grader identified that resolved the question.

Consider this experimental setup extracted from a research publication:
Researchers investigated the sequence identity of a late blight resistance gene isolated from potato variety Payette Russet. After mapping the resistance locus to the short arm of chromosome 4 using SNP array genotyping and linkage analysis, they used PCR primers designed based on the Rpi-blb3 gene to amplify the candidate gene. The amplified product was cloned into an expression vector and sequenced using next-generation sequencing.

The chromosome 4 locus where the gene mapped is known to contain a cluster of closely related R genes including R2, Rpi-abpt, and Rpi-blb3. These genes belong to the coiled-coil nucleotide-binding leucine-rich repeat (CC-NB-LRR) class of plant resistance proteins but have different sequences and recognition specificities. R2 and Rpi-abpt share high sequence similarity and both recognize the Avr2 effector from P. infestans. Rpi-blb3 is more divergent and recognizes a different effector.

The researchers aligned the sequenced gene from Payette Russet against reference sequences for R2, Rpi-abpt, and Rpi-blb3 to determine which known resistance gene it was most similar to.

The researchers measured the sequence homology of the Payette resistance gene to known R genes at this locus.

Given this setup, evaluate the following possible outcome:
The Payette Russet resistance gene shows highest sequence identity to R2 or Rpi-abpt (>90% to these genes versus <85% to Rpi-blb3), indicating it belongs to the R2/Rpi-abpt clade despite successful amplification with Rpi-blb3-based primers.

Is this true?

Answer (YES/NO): YES